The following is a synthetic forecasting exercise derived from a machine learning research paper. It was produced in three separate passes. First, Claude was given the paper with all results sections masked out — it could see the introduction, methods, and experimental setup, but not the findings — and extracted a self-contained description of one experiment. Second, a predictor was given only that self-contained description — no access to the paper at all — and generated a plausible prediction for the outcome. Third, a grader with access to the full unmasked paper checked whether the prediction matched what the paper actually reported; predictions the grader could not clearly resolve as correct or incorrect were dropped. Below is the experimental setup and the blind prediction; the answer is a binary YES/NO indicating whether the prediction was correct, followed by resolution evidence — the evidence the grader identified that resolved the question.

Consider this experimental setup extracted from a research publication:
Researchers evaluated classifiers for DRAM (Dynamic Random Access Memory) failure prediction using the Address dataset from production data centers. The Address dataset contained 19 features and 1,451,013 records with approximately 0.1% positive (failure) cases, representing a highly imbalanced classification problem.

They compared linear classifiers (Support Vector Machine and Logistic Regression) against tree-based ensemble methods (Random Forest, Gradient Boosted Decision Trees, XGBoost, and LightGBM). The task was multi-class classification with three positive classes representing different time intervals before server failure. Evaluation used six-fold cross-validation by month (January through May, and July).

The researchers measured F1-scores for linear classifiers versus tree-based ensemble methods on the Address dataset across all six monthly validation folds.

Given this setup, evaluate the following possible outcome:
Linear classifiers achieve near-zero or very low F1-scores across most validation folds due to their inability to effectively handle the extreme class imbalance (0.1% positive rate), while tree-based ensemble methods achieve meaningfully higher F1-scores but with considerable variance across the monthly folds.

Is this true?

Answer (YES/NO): YES